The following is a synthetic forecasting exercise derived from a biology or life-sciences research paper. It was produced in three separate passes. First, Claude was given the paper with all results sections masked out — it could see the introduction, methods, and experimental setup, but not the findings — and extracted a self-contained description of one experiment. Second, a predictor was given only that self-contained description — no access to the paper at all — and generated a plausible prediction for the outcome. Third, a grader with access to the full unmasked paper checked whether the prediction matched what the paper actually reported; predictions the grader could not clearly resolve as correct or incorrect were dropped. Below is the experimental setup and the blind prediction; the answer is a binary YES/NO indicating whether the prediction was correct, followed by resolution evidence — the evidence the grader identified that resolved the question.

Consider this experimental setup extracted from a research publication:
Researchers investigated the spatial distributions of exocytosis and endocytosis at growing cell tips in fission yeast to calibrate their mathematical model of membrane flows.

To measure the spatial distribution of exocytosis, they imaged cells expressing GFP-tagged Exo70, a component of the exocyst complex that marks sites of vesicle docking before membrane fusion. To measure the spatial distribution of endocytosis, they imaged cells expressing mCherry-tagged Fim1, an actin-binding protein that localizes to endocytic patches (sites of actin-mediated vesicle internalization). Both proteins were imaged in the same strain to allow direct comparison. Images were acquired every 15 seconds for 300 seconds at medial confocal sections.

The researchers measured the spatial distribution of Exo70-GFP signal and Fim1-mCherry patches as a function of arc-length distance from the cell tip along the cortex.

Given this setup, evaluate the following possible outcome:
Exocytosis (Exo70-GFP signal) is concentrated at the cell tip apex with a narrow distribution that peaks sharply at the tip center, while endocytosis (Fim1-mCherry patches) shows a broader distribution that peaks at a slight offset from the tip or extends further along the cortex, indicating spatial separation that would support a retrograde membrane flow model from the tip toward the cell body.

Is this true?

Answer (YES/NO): YES